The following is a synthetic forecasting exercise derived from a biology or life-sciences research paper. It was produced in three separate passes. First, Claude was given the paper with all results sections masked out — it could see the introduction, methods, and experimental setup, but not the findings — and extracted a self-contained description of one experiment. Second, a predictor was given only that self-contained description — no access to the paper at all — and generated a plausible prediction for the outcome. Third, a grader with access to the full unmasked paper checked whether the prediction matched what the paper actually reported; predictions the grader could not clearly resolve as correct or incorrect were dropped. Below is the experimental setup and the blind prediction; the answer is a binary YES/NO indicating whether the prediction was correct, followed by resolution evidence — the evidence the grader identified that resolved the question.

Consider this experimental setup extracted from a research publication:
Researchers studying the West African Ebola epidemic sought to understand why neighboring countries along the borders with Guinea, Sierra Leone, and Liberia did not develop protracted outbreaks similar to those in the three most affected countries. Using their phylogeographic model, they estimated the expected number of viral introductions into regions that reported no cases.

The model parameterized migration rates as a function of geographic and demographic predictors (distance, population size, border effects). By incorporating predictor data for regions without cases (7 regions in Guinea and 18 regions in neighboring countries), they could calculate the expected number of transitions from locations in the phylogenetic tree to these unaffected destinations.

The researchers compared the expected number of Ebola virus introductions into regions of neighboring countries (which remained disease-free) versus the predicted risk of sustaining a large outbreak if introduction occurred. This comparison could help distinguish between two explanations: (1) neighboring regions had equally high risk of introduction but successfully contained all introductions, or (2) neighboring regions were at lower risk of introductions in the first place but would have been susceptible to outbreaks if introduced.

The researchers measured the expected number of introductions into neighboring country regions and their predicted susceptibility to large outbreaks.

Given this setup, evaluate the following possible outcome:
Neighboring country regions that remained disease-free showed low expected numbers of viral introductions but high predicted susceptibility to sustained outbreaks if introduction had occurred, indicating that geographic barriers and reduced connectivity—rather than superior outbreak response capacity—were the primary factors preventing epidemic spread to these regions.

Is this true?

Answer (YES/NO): YES